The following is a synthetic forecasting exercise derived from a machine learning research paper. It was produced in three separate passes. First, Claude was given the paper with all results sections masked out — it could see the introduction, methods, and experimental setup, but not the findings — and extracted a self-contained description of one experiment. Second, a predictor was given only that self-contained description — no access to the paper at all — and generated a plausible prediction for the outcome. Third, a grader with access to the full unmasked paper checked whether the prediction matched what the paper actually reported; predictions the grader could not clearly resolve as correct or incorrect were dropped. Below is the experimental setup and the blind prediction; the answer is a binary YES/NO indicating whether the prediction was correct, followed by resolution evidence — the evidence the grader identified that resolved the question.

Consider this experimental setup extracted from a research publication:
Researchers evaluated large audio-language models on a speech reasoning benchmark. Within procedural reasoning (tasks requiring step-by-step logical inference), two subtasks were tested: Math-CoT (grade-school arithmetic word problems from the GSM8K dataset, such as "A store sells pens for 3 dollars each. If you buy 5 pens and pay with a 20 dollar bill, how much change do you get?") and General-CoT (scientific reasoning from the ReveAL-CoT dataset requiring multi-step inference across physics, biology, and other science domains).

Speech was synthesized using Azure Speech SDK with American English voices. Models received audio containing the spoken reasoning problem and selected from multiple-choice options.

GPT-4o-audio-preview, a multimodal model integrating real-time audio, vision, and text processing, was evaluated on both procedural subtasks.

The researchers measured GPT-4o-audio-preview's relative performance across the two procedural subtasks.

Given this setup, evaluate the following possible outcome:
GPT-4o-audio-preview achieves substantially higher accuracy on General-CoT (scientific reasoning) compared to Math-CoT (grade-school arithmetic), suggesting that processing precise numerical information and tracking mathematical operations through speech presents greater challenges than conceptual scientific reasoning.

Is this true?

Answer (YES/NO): NO